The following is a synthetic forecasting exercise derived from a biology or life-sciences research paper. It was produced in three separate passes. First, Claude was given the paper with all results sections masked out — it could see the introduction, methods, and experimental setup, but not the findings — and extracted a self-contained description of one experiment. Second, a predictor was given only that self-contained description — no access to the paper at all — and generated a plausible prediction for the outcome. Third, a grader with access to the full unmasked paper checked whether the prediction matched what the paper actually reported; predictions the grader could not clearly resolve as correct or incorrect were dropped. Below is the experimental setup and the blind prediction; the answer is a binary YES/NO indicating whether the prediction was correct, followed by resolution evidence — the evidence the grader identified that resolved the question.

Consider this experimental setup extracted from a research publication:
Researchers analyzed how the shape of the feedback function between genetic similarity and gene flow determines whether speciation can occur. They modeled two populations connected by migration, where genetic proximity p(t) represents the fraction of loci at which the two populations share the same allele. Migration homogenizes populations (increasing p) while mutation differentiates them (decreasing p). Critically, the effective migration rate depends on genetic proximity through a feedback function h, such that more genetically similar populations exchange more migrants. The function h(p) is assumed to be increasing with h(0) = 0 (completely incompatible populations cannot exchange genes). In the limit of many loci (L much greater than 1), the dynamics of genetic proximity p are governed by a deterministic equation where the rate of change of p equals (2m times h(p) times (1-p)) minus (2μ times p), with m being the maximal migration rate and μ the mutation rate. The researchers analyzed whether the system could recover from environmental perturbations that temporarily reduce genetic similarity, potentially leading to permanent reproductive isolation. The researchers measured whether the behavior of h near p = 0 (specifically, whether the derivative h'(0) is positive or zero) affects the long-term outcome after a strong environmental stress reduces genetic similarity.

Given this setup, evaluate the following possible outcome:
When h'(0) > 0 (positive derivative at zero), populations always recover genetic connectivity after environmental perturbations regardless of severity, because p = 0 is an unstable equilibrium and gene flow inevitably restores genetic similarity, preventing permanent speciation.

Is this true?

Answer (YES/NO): YES